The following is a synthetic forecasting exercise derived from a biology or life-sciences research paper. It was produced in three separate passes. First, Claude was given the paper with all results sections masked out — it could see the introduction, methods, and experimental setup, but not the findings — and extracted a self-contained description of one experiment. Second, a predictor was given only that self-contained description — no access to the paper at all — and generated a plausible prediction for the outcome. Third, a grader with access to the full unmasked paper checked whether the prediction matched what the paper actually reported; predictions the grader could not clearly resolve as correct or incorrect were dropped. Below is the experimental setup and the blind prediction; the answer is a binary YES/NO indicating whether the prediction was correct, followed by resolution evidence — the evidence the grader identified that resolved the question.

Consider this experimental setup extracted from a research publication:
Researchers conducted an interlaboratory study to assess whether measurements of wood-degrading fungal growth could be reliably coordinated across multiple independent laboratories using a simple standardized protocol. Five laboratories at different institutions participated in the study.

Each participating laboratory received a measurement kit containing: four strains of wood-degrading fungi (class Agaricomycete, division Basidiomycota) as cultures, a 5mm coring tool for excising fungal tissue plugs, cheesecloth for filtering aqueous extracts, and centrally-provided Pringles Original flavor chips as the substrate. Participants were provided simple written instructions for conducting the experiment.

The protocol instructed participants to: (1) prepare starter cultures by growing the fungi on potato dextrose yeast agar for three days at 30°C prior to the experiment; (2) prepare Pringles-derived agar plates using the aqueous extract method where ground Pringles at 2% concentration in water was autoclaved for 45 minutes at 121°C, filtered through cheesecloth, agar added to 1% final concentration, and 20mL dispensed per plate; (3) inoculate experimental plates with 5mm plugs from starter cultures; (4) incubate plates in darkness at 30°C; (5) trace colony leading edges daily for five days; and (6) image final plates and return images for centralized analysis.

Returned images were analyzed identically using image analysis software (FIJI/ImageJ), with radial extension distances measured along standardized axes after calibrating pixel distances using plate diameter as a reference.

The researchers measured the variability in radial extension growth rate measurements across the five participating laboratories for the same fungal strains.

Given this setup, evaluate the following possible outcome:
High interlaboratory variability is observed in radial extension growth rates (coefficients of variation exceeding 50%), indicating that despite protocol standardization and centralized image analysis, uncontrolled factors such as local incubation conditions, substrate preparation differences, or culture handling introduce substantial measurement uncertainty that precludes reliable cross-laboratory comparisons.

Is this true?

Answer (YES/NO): NO